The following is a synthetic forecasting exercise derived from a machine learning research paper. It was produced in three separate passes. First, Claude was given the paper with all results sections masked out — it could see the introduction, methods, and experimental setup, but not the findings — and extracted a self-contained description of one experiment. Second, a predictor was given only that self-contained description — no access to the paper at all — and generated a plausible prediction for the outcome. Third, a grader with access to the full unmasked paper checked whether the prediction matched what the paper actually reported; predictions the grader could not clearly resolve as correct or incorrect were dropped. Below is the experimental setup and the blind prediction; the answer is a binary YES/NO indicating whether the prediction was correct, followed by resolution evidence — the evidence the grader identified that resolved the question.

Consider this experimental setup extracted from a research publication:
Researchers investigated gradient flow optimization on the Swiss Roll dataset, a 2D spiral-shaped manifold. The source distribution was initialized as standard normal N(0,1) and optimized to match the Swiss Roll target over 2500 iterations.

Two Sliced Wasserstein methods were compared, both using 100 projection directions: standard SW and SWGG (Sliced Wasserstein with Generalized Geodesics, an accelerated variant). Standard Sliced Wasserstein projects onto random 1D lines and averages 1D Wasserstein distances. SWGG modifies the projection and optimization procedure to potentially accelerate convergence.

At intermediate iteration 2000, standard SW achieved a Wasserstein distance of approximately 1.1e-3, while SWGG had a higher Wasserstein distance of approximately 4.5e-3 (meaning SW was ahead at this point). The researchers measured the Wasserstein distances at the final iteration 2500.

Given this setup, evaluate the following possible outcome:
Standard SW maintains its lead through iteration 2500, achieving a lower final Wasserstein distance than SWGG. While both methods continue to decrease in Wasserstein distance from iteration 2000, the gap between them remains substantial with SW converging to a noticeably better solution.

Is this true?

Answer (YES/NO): NO